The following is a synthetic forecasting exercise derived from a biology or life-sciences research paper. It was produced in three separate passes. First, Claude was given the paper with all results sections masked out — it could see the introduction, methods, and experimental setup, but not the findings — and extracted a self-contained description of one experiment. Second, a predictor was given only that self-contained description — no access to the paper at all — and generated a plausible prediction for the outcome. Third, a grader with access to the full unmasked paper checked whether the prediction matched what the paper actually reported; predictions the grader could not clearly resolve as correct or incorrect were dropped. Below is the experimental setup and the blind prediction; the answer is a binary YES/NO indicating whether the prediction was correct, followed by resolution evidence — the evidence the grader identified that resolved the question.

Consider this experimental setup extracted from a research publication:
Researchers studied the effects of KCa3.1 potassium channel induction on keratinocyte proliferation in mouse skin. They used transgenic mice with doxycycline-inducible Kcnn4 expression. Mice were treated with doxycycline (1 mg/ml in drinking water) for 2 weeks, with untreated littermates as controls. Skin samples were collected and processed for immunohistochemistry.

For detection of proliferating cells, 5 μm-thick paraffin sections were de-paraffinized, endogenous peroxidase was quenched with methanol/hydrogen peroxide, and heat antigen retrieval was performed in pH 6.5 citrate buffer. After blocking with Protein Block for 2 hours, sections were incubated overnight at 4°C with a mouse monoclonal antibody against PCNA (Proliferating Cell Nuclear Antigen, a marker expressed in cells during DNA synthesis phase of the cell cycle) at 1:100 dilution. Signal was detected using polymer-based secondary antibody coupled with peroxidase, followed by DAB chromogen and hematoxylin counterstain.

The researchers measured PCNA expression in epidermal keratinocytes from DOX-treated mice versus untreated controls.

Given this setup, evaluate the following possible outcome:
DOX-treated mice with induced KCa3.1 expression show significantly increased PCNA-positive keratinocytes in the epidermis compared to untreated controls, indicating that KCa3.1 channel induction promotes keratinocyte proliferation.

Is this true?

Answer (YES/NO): YES